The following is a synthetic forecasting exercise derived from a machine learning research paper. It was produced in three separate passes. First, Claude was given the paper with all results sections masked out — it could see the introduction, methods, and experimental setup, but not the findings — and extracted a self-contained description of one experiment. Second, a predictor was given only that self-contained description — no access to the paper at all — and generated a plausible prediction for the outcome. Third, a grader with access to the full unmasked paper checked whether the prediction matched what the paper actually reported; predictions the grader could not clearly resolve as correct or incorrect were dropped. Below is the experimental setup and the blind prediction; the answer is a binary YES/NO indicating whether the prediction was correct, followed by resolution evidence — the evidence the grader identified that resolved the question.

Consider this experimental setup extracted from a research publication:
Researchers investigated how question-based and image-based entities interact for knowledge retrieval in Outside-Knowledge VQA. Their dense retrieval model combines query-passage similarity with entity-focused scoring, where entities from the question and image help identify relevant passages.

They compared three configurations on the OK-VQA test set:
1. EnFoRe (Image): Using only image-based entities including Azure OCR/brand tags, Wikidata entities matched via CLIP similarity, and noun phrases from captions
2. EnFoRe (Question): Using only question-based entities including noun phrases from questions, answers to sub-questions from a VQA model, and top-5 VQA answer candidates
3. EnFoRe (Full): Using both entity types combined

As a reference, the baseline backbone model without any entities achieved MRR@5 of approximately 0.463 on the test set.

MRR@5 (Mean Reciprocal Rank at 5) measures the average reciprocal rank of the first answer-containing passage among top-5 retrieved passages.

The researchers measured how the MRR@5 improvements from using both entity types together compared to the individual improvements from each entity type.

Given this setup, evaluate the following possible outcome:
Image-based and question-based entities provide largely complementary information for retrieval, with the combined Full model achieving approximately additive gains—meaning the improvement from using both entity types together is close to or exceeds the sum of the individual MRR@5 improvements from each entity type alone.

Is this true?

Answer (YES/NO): NO